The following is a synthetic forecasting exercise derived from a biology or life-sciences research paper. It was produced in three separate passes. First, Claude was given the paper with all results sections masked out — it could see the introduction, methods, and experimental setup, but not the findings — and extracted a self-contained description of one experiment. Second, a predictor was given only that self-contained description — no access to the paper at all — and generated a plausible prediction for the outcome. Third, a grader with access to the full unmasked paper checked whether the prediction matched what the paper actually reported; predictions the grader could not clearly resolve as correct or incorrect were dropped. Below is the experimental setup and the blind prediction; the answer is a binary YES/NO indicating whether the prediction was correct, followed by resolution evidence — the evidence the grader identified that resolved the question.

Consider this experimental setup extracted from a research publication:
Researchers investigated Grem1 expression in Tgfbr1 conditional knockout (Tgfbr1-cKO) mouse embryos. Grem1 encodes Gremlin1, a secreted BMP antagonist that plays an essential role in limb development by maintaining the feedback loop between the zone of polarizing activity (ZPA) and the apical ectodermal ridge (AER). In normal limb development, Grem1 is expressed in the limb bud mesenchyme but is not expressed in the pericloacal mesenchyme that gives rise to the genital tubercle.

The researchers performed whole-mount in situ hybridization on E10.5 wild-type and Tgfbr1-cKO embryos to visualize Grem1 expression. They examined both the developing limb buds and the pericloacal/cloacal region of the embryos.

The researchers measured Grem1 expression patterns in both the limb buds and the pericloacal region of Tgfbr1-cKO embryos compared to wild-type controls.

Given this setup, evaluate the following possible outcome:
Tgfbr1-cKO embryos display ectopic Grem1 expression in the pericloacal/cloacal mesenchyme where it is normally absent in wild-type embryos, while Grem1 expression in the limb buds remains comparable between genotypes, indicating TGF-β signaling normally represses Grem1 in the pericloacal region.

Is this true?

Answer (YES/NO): NO